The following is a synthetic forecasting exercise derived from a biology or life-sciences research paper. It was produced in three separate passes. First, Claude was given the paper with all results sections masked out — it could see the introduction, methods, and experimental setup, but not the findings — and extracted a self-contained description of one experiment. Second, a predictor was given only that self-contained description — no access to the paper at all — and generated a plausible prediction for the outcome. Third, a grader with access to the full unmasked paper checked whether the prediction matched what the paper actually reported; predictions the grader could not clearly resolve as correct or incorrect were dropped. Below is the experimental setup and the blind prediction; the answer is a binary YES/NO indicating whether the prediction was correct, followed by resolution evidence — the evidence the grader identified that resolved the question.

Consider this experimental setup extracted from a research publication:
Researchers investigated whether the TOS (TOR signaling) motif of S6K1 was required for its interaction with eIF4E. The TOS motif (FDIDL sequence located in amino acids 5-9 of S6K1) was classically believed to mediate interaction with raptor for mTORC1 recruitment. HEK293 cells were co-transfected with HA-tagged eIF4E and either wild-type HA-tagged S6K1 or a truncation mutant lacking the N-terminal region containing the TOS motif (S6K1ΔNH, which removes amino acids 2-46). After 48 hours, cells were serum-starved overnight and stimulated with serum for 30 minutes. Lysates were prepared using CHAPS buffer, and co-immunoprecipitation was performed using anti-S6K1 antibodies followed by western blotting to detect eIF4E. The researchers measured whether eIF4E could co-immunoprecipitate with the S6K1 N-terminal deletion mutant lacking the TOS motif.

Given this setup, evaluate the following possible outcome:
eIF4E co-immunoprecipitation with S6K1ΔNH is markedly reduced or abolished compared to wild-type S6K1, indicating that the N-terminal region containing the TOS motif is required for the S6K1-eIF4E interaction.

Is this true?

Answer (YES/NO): YES